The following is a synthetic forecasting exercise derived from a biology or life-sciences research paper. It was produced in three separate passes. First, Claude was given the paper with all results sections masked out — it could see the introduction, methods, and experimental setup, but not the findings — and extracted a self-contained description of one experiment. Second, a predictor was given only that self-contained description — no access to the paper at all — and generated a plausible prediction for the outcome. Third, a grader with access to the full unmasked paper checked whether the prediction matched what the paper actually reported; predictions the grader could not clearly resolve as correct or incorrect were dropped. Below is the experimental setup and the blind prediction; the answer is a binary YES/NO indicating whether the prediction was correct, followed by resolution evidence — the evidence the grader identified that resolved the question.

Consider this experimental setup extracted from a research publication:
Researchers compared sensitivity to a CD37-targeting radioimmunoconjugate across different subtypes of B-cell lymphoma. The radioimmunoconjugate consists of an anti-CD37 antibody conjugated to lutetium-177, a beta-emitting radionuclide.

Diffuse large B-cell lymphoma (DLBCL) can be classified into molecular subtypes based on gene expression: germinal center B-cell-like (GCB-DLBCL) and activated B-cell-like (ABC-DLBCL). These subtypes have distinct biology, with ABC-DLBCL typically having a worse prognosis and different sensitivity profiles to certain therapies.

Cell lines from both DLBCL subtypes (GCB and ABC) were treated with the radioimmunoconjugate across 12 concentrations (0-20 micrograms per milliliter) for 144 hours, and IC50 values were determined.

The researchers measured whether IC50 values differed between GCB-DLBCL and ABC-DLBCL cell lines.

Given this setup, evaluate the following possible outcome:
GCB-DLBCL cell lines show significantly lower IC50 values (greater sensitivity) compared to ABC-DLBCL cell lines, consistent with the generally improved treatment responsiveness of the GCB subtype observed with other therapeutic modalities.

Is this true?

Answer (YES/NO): NO